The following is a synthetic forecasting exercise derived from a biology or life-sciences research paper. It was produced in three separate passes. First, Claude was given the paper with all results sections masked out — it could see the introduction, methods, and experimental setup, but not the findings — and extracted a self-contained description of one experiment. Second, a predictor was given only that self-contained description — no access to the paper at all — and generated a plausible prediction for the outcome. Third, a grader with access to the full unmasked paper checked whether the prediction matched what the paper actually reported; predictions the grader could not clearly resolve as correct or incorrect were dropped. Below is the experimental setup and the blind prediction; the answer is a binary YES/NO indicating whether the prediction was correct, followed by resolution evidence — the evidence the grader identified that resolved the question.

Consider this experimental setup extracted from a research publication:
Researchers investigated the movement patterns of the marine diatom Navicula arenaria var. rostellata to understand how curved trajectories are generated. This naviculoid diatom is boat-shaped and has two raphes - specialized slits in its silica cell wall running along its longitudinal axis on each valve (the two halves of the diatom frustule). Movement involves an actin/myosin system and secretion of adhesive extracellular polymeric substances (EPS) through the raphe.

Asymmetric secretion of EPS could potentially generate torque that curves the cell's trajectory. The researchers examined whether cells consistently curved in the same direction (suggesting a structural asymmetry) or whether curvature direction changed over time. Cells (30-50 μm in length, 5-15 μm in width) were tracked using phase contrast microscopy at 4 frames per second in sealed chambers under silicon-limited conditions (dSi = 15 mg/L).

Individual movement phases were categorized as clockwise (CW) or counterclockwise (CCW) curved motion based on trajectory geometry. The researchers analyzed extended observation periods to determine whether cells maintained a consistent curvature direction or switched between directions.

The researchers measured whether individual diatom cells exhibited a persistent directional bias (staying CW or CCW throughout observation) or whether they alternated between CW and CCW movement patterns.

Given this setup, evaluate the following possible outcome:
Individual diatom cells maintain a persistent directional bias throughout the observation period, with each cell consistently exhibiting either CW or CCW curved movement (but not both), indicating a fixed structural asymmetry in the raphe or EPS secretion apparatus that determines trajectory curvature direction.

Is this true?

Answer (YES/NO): NO